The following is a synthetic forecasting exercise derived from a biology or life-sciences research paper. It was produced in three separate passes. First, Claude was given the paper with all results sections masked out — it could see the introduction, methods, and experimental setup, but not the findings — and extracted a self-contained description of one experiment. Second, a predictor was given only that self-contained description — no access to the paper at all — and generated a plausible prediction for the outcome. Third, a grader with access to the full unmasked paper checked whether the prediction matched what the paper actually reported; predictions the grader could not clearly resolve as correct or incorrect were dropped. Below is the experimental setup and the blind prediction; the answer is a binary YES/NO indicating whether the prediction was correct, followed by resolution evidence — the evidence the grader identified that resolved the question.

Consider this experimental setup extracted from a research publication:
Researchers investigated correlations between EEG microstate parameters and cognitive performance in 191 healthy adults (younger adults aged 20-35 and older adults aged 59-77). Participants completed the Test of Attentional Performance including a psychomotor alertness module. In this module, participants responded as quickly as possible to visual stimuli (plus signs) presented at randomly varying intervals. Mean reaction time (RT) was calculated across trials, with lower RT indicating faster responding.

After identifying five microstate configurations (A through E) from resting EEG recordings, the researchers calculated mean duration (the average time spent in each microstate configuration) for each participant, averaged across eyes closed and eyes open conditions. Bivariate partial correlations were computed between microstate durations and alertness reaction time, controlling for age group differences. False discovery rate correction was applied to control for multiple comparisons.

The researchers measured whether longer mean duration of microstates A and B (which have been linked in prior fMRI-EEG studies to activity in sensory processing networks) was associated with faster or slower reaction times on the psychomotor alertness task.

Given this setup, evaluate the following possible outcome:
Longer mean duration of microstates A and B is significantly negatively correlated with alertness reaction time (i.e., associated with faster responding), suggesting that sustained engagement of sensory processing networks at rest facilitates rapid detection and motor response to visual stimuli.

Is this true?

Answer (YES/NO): YES